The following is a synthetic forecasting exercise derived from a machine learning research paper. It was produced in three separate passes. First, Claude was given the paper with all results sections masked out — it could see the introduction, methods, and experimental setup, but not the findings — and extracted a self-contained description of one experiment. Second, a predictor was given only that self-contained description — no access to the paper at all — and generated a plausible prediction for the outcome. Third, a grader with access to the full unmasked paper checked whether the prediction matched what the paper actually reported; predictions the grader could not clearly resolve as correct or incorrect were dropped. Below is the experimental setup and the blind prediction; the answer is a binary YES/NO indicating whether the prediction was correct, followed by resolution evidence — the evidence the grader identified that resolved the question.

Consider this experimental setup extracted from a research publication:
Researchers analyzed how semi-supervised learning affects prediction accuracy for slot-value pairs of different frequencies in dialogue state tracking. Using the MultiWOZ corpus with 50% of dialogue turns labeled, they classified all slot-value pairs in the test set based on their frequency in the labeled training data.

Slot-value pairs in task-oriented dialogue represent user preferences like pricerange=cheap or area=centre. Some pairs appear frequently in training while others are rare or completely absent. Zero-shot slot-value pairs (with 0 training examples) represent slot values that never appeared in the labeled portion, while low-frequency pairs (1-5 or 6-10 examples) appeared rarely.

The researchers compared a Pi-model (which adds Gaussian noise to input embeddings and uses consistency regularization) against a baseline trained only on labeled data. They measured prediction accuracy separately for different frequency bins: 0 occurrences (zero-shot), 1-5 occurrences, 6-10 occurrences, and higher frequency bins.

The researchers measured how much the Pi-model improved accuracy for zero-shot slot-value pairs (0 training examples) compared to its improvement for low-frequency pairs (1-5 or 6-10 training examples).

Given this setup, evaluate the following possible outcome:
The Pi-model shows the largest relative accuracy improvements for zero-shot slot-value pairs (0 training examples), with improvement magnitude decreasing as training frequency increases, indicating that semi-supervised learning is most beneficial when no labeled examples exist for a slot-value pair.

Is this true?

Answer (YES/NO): NO